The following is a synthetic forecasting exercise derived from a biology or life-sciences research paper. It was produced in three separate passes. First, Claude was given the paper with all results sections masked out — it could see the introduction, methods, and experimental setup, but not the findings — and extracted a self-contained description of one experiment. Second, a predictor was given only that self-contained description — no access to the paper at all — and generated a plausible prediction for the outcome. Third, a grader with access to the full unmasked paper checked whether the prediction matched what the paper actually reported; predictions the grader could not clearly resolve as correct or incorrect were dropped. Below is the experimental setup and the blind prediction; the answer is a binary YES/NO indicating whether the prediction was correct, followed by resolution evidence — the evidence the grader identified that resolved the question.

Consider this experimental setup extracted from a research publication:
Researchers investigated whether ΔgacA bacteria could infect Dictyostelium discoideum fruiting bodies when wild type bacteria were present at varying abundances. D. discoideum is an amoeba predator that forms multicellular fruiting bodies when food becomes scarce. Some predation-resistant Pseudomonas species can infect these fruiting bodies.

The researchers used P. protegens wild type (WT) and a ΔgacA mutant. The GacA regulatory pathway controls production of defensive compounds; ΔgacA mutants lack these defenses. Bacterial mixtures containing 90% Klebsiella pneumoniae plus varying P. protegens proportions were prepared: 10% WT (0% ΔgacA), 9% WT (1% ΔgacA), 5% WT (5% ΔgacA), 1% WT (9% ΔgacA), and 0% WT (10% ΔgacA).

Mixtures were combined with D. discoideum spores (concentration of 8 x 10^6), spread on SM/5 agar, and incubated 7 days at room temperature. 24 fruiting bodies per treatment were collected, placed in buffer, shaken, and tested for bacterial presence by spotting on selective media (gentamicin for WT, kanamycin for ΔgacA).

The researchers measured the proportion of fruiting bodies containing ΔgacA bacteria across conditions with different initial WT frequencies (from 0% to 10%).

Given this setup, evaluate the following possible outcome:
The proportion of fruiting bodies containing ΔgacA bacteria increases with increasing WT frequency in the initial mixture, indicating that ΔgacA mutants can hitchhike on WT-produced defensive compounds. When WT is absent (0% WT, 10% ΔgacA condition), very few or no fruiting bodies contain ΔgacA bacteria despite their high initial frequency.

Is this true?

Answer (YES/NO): NO